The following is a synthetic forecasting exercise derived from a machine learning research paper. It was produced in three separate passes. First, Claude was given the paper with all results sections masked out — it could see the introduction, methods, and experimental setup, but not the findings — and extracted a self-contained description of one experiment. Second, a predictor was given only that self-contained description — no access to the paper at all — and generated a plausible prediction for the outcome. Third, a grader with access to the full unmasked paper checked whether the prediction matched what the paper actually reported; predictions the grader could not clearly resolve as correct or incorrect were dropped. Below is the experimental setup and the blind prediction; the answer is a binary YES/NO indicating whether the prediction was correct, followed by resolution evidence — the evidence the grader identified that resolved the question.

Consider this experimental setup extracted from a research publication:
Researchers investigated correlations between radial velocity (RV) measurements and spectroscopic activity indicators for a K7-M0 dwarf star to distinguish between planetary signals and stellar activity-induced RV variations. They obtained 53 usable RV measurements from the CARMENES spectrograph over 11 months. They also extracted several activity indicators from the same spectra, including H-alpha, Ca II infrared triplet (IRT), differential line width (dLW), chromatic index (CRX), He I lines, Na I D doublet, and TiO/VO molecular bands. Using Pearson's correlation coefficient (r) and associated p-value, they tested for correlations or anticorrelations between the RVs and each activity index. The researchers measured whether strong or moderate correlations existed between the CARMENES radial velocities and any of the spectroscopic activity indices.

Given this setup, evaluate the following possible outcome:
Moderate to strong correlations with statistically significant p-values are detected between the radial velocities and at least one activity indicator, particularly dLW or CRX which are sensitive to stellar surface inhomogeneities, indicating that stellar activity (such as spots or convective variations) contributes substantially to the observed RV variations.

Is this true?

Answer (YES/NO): NO